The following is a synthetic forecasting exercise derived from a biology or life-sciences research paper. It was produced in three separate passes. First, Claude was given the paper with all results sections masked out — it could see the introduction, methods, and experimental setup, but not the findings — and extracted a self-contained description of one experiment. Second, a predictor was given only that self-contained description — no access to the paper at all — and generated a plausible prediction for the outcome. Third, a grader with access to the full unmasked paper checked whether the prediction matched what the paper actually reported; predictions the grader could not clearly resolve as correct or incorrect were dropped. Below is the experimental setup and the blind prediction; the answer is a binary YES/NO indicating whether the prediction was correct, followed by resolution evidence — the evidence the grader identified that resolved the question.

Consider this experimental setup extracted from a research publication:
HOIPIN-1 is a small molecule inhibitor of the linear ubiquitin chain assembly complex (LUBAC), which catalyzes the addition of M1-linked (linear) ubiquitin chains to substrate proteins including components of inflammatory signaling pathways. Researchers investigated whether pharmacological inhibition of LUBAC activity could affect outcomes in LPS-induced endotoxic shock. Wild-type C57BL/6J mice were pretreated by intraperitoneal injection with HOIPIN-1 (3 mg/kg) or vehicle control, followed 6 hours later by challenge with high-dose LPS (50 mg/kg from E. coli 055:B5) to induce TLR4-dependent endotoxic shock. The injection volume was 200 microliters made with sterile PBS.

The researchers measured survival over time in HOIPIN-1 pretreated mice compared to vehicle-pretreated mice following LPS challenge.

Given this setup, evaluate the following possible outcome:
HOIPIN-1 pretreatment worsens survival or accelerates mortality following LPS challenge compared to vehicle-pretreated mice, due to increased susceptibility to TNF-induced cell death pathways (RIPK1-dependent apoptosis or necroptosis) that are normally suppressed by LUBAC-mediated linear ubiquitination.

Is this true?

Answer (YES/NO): NO